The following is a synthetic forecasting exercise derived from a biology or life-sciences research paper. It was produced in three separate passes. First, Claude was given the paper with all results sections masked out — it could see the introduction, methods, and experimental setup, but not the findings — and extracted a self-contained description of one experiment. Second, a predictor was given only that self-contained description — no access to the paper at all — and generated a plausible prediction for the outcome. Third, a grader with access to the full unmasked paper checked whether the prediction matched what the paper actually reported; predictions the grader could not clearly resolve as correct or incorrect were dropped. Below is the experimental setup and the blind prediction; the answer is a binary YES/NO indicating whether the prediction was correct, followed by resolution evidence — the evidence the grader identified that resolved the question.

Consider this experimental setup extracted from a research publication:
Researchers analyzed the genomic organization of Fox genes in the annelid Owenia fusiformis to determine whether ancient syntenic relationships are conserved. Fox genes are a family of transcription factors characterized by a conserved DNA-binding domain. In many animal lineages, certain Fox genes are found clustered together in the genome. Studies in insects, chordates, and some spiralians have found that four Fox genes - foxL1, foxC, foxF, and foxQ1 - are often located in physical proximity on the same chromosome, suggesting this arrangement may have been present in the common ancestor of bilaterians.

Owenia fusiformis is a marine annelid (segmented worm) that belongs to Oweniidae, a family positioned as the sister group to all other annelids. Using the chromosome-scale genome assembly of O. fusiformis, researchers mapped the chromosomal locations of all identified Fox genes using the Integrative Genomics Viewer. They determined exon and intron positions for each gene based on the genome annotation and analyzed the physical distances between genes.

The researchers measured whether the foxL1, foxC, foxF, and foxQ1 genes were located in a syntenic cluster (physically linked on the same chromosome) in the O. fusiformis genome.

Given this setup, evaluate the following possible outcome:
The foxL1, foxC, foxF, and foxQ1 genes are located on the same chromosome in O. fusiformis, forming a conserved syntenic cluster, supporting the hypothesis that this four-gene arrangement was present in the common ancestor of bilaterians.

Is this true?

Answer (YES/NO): NO